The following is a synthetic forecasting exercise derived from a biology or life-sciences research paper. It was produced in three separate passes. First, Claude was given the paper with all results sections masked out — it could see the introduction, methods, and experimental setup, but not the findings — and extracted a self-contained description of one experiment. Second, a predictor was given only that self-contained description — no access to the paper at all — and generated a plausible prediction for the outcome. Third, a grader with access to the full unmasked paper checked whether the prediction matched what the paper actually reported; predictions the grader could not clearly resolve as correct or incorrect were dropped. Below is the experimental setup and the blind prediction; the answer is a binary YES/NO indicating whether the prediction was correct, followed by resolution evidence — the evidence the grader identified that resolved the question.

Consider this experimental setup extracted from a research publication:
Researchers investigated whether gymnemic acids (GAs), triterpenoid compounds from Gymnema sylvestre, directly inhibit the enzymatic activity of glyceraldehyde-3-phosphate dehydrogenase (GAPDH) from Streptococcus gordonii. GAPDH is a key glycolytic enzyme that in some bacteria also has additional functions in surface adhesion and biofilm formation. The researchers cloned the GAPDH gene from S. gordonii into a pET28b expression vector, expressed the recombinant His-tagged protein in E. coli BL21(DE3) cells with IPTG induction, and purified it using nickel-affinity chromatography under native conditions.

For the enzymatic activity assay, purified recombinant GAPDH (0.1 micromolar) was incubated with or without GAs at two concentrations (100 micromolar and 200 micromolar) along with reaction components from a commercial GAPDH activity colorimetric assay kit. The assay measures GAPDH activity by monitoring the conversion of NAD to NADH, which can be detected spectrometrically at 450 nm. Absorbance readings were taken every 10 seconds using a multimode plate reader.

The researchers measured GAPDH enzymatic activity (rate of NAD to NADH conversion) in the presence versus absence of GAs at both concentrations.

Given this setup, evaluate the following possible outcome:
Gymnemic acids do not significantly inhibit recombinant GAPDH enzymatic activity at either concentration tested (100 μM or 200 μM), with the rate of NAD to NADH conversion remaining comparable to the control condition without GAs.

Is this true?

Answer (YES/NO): NO